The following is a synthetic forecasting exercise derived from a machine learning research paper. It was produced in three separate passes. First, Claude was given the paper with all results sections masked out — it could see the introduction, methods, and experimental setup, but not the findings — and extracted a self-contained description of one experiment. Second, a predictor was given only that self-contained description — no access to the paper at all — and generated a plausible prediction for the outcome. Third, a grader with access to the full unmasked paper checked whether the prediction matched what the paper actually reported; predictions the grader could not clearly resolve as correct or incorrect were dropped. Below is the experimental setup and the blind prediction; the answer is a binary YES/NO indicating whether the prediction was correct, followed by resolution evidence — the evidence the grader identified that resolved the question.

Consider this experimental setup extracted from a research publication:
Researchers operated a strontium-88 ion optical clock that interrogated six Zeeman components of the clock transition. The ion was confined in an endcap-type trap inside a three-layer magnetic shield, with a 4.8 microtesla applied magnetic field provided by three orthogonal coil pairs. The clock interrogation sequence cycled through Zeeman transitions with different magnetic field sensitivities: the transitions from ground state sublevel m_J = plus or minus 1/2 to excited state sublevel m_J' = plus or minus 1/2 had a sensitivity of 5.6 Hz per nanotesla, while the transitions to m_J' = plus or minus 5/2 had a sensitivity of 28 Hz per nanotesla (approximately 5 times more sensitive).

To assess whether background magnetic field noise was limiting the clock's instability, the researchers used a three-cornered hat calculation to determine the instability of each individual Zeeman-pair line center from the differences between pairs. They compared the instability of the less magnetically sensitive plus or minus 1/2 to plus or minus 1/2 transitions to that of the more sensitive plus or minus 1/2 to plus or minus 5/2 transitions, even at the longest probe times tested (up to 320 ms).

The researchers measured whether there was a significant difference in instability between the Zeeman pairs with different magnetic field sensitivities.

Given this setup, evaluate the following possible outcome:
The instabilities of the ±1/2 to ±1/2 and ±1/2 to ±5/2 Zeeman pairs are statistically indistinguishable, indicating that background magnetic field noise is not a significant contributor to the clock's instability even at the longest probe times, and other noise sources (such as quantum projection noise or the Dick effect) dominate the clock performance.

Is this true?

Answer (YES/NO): YES